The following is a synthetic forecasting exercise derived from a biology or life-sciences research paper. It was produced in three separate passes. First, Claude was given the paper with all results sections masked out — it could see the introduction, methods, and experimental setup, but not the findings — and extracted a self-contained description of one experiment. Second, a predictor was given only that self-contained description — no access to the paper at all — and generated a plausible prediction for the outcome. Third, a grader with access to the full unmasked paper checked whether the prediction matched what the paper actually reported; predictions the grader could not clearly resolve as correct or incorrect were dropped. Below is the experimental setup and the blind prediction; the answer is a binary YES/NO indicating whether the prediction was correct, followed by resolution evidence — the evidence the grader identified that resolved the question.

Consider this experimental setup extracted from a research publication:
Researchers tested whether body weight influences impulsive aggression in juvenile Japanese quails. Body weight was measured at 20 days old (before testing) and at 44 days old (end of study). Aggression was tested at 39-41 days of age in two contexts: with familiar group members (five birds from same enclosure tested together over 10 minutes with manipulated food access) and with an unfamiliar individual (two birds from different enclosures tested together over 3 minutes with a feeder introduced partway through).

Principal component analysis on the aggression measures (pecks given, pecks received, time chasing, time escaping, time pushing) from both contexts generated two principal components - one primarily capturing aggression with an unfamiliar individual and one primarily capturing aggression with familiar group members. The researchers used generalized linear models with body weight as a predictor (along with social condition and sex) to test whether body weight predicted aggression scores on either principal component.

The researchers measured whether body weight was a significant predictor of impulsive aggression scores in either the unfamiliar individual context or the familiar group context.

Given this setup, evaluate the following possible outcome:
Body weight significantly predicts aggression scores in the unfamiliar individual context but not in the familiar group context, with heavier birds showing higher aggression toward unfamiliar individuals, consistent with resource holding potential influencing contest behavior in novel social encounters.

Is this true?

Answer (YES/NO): NO